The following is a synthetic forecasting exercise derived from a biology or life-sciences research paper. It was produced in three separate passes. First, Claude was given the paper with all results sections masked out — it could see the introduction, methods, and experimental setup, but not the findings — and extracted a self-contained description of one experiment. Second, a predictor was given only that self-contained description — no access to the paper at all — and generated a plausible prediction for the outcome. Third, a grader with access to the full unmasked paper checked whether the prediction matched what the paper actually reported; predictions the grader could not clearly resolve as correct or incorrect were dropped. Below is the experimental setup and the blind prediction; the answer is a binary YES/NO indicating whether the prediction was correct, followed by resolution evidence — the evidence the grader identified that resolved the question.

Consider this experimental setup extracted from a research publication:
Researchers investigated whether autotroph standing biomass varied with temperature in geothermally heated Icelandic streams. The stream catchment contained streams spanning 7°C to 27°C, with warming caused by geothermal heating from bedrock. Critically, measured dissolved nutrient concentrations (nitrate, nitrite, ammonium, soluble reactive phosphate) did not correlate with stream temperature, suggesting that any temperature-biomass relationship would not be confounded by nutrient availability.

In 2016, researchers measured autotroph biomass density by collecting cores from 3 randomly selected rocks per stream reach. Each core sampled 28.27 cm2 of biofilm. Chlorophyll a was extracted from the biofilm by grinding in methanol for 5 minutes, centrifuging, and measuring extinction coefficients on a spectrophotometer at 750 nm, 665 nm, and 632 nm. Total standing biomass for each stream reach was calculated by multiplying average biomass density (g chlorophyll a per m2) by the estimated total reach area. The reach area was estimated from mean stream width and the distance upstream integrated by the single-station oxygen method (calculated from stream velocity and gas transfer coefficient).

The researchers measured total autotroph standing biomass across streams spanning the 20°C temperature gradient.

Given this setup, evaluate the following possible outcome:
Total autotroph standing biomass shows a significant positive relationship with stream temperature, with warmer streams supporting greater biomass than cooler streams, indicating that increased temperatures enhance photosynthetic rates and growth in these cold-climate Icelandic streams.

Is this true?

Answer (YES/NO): NO